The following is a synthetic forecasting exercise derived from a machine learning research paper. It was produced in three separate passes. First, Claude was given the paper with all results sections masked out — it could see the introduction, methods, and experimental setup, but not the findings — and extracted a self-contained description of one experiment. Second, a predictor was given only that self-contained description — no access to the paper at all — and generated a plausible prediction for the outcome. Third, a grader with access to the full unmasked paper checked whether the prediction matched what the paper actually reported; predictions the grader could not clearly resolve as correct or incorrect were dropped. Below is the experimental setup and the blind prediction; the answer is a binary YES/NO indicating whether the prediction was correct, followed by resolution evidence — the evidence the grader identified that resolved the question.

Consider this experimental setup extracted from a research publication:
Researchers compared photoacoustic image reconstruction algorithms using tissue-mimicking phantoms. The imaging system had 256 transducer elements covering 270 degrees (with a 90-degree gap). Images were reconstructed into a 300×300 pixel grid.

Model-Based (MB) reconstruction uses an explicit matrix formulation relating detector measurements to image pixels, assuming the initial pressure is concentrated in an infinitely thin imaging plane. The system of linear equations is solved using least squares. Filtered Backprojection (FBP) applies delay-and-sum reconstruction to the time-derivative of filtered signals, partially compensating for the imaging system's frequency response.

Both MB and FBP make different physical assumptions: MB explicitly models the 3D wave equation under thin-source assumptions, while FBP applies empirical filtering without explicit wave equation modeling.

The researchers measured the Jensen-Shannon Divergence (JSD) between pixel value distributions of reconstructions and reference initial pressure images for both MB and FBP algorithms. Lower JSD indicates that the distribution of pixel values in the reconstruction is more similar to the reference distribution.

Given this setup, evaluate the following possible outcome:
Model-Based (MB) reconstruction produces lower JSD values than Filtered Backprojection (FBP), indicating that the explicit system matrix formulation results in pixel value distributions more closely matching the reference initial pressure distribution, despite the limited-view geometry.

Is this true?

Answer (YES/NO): NO